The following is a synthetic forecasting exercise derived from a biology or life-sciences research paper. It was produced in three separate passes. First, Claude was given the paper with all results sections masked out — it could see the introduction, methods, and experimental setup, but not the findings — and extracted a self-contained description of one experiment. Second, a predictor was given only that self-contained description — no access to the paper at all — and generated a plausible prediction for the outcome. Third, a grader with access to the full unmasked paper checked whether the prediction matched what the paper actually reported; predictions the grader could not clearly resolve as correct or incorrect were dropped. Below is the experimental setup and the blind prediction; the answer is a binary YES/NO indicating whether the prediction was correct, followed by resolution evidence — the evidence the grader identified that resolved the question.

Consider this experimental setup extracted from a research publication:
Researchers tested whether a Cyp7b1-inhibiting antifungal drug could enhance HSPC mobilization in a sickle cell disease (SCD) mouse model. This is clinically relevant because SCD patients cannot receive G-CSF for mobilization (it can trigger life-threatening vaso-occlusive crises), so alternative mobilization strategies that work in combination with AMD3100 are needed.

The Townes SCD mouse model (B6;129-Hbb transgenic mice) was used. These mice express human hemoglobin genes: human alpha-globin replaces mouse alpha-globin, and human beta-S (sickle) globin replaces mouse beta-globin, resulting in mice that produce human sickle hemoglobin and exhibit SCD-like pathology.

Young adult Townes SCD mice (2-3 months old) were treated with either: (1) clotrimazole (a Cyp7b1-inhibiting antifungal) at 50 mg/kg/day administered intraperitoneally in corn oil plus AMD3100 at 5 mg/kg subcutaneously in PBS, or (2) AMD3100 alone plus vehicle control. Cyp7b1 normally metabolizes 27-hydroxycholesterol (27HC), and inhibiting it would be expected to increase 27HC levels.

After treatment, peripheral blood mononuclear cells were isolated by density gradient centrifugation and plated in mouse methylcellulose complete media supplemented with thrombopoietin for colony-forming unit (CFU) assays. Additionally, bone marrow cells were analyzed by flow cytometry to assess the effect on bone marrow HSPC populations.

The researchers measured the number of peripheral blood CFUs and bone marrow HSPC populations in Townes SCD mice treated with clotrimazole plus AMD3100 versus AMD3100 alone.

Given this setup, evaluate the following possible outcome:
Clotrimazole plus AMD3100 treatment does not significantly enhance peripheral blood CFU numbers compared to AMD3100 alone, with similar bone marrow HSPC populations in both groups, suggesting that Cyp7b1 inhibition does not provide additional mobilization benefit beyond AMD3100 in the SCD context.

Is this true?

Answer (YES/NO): NO